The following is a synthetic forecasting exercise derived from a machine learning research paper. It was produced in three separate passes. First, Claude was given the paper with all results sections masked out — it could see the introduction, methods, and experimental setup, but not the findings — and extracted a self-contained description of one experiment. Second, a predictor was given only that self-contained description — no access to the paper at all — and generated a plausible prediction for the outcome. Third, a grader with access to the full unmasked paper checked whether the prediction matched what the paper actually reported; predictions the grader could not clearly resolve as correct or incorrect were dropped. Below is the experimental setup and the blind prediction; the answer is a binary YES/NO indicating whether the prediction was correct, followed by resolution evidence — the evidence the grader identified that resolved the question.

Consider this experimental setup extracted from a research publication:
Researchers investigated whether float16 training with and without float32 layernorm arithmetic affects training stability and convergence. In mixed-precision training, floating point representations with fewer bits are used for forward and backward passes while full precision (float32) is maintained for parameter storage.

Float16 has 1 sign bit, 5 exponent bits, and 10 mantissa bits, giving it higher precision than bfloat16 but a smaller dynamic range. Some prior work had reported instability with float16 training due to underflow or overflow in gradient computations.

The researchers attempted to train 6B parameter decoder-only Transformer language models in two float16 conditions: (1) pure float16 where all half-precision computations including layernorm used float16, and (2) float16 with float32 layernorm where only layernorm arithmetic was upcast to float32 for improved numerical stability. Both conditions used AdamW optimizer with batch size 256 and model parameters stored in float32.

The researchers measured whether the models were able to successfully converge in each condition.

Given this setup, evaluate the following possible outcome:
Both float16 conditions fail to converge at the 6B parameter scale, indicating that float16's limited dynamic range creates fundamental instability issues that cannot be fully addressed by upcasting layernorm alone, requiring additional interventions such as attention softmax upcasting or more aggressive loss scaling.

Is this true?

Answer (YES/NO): NO